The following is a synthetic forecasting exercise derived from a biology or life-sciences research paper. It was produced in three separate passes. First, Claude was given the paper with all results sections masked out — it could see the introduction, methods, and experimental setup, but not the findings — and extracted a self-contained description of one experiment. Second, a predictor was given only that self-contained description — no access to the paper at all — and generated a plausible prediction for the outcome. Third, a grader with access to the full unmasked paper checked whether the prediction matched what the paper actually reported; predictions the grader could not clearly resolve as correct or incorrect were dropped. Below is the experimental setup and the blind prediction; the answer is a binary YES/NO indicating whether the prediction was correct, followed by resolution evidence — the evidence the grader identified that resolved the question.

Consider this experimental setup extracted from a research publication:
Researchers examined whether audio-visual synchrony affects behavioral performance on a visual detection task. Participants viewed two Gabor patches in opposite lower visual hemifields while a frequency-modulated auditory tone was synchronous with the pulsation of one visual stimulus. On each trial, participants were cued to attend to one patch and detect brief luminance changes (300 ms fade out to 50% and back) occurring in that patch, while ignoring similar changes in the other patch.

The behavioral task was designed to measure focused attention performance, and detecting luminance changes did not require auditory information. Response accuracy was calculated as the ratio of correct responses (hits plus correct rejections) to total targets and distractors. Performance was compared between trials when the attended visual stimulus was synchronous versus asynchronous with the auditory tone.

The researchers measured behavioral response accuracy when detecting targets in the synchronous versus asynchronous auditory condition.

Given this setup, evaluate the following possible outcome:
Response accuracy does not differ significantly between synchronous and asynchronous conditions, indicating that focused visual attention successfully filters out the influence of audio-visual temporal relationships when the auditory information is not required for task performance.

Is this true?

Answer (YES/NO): YES